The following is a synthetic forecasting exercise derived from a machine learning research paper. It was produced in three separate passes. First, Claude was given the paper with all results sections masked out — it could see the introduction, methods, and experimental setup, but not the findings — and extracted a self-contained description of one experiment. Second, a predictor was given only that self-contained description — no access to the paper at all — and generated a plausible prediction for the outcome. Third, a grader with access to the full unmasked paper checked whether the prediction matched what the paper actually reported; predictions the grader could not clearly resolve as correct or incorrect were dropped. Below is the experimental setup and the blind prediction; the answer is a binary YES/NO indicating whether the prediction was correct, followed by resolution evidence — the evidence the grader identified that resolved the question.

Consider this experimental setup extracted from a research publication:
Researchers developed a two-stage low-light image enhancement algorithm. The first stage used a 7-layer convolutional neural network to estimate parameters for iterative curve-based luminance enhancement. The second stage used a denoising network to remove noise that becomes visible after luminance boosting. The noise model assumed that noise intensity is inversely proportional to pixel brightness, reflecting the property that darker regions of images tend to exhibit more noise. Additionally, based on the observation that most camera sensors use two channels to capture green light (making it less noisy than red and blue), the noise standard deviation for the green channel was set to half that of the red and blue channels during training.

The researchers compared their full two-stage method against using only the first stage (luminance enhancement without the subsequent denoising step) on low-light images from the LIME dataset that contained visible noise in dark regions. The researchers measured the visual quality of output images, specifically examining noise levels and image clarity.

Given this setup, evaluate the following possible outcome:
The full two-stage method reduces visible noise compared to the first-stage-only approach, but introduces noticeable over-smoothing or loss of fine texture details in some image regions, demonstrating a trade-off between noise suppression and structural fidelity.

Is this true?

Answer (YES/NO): NO